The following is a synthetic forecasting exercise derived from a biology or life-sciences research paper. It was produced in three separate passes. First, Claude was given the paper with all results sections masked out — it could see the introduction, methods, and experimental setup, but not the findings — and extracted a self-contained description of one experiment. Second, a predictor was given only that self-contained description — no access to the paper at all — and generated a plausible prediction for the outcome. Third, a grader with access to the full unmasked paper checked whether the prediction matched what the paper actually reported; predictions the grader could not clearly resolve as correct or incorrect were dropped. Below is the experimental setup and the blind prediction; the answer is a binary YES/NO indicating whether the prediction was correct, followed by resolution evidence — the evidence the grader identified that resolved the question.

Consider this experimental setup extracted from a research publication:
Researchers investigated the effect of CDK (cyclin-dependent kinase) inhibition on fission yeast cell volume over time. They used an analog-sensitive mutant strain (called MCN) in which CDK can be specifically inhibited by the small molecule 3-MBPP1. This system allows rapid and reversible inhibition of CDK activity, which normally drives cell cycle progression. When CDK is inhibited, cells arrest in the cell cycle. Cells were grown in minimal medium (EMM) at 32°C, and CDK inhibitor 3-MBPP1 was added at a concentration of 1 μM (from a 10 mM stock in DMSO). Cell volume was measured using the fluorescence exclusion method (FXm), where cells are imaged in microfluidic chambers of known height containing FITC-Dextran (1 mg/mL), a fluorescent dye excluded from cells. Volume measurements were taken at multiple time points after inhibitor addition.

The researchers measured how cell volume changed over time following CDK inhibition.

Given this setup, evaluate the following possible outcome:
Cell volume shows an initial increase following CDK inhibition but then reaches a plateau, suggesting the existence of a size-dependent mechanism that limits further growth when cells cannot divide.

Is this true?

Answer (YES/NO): NO